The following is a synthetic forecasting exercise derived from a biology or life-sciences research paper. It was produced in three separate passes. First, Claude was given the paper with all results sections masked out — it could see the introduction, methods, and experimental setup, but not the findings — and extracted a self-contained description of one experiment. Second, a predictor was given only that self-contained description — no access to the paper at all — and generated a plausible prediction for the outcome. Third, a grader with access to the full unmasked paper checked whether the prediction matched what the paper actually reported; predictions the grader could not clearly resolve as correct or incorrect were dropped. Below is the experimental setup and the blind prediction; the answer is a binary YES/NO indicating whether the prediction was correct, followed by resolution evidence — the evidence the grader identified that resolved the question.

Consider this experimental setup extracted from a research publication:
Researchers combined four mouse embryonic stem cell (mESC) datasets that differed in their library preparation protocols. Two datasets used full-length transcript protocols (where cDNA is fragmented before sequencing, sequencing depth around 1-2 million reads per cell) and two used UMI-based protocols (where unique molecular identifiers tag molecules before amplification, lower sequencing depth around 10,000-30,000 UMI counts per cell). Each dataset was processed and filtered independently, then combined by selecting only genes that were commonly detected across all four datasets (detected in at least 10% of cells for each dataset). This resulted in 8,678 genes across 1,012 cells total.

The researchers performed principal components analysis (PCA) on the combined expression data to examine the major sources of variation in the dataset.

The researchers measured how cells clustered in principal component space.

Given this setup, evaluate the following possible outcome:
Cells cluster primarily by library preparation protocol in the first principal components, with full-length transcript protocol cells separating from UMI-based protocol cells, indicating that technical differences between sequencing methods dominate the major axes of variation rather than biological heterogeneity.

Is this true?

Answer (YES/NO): YES